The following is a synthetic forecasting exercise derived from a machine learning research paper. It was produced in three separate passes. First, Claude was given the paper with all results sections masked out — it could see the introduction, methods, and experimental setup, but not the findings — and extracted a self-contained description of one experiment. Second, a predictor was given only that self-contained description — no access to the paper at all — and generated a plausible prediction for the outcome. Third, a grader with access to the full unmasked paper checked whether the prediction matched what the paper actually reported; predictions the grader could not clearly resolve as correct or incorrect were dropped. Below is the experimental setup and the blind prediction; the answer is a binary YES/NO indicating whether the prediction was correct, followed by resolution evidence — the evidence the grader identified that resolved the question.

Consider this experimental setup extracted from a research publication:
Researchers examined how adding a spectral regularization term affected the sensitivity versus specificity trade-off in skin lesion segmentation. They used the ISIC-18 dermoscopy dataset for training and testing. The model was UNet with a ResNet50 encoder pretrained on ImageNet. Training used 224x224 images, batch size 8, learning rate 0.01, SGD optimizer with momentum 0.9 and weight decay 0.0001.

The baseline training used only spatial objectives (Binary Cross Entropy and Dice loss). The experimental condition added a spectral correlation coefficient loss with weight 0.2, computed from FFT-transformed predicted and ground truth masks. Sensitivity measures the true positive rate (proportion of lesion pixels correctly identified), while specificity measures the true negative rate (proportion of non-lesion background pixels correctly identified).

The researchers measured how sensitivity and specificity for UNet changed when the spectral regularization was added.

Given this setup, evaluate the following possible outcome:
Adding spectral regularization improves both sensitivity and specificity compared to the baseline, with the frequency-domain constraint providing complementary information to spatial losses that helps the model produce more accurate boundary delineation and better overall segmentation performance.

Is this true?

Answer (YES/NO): NO